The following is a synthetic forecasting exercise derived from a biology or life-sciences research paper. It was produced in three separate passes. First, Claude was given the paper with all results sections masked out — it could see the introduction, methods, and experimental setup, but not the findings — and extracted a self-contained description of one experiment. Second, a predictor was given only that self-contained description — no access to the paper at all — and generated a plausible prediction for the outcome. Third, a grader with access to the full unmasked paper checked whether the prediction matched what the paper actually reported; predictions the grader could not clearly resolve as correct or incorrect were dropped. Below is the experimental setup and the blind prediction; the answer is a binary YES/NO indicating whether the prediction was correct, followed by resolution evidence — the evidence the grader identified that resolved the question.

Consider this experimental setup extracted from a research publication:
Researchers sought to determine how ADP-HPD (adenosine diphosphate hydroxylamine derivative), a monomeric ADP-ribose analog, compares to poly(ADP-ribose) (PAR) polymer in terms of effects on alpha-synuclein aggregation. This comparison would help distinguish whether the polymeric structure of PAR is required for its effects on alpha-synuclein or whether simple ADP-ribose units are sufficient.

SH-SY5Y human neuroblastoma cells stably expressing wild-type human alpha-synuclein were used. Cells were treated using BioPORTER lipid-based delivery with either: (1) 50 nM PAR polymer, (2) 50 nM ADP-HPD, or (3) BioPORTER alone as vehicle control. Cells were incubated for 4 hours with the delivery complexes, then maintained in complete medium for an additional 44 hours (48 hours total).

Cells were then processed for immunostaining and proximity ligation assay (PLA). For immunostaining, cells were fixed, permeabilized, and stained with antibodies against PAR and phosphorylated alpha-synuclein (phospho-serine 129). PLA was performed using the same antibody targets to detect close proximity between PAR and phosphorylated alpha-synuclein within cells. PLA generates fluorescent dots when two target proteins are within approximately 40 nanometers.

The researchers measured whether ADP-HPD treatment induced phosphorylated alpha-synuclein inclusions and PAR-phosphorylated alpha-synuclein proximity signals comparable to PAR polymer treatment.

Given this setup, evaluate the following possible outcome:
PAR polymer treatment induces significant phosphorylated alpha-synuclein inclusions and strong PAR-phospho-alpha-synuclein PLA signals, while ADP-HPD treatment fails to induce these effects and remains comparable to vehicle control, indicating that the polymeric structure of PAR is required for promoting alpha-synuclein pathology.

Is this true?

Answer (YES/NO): YES